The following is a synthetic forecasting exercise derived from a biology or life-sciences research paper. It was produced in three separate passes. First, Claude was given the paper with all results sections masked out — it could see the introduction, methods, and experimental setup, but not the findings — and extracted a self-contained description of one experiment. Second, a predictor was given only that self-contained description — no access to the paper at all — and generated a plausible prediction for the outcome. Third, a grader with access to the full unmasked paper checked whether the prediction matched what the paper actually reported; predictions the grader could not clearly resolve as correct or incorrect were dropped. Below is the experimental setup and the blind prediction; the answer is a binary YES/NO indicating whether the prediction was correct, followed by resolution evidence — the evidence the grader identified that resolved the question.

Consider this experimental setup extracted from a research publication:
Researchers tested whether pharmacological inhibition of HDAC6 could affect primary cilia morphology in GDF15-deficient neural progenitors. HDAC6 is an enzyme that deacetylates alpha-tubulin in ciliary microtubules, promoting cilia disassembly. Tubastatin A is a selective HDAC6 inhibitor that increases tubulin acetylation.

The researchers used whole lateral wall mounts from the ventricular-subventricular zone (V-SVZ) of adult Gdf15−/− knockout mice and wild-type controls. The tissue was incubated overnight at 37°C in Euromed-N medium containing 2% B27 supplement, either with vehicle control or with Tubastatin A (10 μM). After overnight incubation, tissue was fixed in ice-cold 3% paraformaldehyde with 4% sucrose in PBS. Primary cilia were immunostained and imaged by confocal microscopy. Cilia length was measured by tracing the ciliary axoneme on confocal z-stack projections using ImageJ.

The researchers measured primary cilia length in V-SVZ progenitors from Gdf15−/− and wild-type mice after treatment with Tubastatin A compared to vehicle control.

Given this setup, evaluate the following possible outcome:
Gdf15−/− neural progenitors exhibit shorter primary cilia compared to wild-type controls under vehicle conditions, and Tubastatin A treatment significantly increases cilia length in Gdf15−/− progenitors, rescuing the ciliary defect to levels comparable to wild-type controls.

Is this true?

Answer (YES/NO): NO